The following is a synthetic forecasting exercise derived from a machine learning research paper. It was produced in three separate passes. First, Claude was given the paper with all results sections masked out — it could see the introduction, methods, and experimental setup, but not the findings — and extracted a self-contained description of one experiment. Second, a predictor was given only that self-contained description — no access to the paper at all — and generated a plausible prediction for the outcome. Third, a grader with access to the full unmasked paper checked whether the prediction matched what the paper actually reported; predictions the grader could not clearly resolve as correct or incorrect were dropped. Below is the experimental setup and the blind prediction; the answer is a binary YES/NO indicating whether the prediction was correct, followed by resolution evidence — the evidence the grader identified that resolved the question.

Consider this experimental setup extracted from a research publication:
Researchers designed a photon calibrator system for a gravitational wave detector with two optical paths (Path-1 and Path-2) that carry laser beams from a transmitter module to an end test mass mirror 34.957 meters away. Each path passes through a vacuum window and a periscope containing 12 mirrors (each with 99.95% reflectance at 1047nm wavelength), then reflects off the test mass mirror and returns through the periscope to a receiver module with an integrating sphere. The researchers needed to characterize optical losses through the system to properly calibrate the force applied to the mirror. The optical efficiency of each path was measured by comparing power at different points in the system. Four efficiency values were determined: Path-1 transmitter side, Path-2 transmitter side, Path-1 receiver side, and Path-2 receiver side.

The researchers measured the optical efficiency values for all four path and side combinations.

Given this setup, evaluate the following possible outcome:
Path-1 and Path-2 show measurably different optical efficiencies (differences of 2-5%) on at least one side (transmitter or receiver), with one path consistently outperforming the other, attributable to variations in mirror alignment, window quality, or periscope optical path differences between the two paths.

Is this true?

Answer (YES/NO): NO